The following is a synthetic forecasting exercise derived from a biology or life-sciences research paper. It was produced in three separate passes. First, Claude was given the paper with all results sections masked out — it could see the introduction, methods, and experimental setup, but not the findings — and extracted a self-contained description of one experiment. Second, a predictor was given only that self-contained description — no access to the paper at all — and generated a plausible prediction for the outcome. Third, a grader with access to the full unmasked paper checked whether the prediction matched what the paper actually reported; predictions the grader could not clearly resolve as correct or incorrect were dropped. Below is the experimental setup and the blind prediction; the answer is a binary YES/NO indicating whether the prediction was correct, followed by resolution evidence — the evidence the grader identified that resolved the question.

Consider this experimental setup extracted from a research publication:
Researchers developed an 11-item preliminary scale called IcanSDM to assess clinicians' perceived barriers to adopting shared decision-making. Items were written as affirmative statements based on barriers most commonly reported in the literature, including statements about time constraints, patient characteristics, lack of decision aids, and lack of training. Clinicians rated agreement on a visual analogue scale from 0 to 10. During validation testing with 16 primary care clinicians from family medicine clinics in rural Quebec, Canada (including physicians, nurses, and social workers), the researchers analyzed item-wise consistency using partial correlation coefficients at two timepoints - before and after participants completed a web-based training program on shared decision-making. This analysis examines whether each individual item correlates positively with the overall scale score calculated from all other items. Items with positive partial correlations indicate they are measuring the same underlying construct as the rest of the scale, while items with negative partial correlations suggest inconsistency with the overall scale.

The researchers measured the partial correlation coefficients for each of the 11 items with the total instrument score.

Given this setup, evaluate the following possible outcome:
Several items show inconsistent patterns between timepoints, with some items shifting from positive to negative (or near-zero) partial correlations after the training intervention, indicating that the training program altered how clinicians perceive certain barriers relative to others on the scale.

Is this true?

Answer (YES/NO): NO